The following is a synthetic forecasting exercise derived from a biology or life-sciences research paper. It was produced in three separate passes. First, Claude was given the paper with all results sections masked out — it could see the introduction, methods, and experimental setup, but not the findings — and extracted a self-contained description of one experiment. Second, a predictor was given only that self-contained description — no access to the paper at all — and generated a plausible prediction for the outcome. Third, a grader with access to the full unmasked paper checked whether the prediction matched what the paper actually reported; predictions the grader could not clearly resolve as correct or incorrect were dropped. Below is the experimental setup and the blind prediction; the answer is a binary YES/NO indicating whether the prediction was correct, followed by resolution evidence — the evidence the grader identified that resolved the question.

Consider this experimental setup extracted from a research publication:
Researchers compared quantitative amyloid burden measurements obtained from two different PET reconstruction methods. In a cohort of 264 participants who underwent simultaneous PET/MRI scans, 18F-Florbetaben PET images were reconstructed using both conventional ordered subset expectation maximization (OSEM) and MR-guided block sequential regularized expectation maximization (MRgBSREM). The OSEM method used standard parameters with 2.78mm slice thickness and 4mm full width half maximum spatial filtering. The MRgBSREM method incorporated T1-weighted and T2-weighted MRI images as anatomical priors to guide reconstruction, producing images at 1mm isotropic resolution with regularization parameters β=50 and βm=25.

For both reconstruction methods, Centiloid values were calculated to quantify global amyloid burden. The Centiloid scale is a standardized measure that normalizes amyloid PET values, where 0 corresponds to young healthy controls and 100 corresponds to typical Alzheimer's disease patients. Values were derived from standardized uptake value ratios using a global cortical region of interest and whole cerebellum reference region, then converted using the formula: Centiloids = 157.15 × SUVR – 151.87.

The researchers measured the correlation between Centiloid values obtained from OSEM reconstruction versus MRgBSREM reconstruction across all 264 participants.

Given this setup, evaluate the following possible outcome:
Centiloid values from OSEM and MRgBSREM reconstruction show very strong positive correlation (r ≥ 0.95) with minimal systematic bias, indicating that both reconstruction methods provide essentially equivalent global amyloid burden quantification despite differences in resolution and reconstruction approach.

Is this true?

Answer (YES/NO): NO